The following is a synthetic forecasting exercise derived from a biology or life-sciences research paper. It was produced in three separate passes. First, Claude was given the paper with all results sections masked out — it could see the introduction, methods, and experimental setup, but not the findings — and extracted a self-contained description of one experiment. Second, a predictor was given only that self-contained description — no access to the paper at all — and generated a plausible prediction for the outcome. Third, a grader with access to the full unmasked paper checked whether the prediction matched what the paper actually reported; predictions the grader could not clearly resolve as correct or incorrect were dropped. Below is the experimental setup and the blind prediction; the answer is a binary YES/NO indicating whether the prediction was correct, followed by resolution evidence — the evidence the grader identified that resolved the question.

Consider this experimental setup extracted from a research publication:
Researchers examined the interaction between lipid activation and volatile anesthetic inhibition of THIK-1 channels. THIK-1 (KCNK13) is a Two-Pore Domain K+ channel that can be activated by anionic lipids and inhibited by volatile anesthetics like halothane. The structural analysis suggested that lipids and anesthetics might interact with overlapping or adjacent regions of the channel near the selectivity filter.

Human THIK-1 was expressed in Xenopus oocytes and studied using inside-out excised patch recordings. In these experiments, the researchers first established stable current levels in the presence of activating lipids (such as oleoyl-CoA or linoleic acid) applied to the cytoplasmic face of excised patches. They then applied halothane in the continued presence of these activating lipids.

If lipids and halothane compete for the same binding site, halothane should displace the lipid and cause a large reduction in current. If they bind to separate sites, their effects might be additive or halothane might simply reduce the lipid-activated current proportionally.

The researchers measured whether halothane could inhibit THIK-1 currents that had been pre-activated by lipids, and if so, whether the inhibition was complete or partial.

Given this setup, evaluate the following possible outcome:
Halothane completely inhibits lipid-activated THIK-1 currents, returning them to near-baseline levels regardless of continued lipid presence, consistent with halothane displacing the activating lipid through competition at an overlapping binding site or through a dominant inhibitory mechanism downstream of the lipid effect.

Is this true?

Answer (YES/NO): NO